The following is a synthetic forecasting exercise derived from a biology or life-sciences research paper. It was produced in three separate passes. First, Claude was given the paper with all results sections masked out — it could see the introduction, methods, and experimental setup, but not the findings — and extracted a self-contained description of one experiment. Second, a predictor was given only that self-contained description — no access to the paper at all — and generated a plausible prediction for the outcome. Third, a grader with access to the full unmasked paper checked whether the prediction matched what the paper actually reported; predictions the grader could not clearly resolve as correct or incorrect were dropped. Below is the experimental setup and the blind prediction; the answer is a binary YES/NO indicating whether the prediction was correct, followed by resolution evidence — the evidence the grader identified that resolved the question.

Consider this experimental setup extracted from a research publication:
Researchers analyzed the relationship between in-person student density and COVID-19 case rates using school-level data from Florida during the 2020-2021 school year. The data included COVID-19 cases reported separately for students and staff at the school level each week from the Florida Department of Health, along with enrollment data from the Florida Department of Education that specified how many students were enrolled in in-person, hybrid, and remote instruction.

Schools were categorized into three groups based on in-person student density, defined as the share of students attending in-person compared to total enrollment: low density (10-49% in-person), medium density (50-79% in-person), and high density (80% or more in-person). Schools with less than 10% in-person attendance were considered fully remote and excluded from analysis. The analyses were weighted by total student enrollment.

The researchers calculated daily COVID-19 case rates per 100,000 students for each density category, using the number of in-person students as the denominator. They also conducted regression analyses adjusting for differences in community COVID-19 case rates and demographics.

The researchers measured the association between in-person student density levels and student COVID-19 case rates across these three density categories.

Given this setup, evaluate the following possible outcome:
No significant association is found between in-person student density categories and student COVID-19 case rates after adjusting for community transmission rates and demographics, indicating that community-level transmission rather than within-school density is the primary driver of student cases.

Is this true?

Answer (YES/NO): NO